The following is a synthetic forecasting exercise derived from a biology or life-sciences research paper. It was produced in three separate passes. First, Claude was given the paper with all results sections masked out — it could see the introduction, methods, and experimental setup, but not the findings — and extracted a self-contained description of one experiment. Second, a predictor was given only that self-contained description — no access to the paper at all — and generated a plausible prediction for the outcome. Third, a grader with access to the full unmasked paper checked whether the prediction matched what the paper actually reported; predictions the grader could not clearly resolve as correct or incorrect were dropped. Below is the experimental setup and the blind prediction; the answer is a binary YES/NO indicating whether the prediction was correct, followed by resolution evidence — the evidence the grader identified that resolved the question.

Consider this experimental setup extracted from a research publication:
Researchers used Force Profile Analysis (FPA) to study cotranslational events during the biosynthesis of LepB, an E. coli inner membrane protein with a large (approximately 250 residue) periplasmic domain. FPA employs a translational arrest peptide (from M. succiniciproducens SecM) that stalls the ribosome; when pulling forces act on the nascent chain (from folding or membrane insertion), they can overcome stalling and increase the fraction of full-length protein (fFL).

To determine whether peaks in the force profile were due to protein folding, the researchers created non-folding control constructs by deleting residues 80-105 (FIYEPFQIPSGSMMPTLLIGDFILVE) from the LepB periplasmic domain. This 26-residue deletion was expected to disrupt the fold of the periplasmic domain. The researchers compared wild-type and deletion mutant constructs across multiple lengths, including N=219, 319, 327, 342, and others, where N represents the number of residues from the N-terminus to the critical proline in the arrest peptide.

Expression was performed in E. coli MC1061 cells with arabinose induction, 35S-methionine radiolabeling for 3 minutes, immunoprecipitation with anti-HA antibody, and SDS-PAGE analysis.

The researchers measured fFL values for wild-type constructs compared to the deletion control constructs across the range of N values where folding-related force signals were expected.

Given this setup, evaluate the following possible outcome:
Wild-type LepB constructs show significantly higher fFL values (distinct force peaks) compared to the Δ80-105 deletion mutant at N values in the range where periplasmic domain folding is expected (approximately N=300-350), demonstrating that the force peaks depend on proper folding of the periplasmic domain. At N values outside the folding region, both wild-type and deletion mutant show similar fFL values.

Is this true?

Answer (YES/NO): NO